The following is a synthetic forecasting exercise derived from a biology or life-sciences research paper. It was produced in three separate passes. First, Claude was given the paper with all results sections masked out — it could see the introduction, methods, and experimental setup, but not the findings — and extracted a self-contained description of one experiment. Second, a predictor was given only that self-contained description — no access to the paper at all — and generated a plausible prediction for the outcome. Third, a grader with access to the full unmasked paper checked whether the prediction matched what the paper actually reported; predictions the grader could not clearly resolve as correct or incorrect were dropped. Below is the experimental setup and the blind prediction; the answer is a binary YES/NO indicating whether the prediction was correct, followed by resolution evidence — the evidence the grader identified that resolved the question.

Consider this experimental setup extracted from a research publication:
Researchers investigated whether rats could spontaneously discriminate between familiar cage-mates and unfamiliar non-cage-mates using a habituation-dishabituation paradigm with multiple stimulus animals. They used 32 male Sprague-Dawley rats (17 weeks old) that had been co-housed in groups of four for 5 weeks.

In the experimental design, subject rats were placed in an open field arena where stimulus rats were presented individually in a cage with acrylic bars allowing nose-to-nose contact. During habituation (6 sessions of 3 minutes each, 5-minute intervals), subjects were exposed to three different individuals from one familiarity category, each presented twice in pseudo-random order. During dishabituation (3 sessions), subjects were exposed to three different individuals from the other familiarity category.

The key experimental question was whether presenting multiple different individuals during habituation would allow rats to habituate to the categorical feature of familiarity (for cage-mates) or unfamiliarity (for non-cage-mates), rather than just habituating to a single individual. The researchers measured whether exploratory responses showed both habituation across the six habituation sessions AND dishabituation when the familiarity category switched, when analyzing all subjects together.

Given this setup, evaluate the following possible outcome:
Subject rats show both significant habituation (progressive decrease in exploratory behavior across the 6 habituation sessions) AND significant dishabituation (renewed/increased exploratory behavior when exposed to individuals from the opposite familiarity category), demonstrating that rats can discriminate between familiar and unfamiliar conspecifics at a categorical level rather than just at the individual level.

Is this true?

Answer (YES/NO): NO